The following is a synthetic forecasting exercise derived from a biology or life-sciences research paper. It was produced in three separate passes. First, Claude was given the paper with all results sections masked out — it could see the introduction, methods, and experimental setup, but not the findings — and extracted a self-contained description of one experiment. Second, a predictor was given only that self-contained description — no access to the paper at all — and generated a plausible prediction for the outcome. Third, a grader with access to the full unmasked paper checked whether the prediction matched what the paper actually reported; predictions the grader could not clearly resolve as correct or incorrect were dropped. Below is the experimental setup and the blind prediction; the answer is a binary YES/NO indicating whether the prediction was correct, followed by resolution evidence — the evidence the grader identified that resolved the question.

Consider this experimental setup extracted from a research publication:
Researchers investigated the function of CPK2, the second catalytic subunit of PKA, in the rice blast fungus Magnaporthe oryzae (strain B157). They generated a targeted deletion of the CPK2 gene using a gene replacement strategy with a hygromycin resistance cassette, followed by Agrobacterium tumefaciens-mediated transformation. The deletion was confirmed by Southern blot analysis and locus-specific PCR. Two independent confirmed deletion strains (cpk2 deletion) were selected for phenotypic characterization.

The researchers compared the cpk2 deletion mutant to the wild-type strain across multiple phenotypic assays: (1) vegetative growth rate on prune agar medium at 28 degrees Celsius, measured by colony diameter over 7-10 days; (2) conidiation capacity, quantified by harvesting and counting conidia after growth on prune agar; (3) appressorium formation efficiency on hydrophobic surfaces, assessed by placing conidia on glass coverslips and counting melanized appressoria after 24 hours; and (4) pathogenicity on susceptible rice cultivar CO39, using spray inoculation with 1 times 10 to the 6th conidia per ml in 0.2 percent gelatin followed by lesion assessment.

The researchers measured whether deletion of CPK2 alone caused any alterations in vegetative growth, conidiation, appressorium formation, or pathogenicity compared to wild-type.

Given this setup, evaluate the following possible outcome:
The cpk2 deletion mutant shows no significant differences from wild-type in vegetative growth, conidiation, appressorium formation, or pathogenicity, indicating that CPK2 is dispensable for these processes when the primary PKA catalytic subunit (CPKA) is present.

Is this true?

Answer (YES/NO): YES